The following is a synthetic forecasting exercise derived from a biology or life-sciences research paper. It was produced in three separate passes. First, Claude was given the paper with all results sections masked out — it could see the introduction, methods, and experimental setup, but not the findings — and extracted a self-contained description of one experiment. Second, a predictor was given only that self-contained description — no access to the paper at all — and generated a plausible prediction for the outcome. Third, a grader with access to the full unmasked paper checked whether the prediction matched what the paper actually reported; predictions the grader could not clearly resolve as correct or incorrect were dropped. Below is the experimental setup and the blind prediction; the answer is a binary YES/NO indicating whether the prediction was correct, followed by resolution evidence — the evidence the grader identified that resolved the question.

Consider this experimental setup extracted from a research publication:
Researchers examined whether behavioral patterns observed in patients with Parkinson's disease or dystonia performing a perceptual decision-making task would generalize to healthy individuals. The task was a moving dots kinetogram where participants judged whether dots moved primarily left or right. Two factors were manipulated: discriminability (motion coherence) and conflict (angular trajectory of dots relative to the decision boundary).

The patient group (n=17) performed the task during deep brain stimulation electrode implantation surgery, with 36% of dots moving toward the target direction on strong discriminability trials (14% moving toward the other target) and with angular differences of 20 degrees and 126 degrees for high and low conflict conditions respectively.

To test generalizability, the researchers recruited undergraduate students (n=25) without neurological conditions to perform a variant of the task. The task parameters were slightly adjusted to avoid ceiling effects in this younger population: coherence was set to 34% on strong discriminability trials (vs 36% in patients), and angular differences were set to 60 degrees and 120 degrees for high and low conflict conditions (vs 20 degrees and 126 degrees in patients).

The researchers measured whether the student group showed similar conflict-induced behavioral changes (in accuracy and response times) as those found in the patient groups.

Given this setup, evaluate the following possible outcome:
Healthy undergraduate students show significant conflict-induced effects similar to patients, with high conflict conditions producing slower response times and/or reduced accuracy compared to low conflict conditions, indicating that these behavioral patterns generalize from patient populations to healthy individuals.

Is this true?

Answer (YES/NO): YES